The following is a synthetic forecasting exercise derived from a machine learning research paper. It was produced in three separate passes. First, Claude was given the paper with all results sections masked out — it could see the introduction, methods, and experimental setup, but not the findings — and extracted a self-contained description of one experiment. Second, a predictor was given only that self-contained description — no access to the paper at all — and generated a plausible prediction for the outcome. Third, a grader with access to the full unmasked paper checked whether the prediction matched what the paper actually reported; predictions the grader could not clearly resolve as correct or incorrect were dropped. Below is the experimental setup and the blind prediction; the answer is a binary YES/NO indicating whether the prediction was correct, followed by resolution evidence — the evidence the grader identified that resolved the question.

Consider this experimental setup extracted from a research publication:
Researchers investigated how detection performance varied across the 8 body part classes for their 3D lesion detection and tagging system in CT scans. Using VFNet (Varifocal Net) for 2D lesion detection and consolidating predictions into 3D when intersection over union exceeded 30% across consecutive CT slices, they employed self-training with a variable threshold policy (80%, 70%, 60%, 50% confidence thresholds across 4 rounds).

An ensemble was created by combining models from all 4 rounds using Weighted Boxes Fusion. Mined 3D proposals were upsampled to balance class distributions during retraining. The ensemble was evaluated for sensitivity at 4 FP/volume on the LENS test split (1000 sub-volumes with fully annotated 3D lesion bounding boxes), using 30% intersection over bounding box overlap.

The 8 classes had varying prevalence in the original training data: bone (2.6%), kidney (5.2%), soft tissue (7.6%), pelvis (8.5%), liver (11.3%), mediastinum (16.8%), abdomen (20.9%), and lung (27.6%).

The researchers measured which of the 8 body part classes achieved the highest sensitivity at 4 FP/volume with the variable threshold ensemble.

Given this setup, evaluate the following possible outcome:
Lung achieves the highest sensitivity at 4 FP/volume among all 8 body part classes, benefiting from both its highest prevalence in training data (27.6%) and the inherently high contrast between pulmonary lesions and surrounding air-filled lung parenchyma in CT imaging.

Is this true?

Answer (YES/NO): NO